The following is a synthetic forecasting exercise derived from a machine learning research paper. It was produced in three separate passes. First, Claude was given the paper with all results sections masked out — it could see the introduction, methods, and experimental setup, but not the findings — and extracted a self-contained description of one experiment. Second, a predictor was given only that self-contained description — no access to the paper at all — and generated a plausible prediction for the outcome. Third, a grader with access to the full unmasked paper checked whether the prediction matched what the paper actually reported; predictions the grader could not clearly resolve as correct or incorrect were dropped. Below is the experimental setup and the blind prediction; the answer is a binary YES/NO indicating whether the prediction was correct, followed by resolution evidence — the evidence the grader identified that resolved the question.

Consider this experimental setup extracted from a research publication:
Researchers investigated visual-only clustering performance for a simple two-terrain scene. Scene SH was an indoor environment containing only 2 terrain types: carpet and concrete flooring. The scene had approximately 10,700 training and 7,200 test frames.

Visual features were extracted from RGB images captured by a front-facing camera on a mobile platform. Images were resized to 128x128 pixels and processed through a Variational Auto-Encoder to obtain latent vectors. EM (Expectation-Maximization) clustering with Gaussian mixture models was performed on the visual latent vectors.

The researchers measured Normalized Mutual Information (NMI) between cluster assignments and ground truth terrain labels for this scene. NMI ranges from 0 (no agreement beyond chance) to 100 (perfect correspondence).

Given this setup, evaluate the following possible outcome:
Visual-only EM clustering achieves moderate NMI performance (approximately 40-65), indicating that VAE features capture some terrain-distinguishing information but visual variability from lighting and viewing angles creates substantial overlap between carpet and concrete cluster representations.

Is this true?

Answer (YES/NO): NO